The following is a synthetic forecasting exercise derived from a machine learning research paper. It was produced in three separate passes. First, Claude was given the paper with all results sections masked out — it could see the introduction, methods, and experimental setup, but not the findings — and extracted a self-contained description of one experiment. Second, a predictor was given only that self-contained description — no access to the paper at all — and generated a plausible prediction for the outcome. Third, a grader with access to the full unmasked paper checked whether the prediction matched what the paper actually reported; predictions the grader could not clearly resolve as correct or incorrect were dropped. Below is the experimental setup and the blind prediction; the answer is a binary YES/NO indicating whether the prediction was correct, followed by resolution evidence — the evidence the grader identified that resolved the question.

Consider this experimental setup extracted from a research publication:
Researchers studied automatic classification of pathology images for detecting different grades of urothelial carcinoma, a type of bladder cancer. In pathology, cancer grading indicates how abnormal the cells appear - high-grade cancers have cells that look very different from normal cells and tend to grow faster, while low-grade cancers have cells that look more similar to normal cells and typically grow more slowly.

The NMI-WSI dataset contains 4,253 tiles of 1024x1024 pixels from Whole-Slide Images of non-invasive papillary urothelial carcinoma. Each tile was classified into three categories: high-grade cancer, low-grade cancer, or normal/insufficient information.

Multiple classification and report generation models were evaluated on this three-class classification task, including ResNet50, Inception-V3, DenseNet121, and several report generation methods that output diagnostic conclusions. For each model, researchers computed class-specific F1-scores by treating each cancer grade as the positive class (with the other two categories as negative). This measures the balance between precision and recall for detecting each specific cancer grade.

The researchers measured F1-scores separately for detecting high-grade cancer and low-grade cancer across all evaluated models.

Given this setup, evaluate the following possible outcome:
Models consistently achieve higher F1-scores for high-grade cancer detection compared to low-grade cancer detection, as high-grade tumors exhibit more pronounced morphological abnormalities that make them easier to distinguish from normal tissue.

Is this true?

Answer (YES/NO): YES